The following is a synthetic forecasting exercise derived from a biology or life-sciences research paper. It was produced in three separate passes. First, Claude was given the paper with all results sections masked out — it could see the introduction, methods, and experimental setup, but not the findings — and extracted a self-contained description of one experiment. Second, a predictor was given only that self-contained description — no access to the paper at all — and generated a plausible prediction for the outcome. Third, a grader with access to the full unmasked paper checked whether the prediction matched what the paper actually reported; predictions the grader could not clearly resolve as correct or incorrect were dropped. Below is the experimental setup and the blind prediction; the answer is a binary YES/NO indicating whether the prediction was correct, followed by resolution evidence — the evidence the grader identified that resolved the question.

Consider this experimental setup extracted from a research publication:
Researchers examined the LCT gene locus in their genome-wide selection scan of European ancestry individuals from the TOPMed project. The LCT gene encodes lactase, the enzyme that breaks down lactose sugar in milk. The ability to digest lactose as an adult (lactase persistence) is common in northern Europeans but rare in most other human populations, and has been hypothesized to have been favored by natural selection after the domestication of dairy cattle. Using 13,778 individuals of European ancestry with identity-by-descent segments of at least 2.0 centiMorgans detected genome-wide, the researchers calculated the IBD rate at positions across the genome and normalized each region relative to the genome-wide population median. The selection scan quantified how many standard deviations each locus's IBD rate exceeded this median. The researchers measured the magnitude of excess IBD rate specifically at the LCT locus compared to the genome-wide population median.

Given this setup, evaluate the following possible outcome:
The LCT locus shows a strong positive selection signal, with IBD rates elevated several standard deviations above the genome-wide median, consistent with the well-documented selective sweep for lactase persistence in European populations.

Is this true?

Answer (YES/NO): YES